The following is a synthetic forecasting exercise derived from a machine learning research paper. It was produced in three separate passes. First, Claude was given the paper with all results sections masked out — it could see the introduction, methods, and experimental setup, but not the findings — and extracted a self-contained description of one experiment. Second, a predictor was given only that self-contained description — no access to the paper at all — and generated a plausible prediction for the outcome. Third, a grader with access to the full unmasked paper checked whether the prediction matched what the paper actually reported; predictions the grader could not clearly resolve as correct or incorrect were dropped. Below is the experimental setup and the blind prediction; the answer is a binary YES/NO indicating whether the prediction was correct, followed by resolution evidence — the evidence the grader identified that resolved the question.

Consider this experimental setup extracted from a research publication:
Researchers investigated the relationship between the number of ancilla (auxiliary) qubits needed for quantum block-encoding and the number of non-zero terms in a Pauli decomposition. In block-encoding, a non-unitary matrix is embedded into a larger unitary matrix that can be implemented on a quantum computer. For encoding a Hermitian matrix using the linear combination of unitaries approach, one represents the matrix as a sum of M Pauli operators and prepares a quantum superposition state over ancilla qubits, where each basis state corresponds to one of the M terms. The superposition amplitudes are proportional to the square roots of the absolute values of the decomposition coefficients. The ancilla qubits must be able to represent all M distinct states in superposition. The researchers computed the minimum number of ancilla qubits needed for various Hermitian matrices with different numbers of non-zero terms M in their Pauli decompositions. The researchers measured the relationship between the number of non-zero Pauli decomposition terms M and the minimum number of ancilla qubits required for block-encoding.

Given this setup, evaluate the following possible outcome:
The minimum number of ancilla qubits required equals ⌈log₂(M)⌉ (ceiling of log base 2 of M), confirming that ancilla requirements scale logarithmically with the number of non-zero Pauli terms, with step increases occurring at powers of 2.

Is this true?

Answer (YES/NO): YES